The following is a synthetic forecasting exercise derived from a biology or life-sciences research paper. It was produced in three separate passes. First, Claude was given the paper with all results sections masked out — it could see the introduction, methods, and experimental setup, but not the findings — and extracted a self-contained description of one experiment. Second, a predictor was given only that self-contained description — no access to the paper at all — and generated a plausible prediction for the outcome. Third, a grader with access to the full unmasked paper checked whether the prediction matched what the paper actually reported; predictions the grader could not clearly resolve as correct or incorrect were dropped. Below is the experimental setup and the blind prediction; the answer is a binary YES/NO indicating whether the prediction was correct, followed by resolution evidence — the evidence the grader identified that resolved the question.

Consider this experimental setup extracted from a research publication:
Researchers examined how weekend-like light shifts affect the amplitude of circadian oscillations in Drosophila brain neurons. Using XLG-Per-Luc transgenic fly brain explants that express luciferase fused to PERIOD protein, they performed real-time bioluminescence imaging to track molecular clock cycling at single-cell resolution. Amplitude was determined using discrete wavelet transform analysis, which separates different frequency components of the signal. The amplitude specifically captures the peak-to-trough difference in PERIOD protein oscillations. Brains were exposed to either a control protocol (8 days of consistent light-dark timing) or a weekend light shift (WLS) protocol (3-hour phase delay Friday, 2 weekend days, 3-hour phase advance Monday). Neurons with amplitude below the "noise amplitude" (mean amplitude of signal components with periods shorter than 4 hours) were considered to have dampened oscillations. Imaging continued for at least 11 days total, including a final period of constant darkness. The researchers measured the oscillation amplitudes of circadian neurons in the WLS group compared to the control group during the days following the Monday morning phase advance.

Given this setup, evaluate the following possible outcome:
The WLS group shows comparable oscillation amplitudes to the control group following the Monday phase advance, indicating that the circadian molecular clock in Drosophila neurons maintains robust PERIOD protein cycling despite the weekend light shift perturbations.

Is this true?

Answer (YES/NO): NO